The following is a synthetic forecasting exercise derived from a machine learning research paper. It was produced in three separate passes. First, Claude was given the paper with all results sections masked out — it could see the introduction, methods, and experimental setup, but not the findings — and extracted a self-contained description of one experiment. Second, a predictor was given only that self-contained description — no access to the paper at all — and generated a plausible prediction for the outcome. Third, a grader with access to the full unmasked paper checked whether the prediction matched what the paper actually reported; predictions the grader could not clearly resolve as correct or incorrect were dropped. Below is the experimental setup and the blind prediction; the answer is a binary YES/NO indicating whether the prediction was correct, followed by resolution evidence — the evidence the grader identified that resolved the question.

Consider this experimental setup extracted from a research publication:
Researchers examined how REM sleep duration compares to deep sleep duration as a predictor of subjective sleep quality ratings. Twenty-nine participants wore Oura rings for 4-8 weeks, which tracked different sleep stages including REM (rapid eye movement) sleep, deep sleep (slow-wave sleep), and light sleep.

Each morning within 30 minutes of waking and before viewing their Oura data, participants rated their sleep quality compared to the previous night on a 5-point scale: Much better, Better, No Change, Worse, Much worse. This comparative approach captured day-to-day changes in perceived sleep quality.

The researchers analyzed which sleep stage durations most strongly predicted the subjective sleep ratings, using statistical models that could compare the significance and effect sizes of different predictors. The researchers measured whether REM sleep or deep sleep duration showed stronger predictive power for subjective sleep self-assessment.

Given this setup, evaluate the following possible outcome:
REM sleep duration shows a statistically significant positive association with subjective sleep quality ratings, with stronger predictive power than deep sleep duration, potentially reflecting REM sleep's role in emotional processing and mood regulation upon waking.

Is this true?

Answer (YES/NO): YES